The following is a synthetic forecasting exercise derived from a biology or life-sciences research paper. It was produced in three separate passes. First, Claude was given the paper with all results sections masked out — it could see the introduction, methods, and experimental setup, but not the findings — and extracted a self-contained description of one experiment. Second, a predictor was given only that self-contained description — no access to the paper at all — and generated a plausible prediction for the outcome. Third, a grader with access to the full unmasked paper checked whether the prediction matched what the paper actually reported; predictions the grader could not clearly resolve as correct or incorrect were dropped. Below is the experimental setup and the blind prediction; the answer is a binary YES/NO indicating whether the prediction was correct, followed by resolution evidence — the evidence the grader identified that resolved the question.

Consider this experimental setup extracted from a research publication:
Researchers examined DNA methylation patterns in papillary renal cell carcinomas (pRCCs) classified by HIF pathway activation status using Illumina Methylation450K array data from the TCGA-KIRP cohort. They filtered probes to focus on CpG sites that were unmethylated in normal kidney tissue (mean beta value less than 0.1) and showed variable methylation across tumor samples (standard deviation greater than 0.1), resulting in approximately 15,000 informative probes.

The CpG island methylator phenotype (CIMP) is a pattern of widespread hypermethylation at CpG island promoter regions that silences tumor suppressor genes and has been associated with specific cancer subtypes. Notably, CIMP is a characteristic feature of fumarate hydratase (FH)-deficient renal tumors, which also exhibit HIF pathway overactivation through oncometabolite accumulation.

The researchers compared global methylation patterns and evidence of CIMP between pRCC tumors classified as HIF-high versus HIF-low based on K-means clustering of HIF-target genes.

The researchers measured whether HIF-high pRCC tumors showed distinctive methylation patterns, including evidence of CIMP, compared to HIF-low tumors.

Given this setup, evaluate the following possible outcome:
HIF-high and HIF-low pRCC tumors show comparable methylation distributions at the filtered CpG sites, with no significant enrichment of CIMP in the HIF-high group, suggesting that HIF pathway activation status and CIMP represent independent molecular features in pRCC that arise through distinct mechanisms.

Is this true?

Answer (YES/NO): NO